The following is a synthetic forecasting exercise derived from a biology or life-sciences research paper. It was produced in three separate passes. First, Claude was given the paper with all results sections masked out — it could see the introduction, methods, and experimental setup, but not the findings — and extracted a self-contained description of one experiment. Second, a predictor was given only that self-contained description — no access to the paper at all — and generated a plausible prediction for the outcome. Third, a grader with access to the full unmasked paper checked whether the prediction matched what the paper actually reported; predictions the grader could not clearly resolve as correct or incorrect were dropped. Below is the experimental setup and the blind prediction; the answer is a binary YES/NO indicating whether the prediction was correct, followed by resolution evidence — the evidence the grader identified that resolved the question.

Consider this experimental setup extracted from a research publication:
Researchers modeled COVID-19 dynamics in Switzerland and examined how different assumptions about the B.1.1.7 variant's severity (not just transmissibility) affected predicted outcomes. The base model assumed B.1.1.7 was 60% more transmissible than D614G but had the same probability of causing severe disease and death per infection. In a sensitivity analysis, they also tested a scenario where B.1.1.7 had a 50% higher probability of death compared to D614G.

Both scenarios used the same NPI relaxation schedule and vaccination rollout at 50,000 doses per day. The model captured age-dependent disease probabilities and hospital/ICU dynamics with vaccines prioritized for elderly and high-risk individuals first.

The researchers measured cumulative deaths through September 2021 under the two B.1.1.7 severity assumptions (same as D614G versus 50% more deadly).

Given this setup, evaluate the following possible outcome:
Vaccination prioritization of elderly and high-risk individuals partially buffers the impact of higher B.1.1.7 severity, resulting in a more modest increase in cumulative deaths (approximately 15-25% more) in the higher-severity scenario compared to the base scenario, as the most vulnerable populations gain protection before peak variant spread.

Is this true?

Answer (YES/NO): NO